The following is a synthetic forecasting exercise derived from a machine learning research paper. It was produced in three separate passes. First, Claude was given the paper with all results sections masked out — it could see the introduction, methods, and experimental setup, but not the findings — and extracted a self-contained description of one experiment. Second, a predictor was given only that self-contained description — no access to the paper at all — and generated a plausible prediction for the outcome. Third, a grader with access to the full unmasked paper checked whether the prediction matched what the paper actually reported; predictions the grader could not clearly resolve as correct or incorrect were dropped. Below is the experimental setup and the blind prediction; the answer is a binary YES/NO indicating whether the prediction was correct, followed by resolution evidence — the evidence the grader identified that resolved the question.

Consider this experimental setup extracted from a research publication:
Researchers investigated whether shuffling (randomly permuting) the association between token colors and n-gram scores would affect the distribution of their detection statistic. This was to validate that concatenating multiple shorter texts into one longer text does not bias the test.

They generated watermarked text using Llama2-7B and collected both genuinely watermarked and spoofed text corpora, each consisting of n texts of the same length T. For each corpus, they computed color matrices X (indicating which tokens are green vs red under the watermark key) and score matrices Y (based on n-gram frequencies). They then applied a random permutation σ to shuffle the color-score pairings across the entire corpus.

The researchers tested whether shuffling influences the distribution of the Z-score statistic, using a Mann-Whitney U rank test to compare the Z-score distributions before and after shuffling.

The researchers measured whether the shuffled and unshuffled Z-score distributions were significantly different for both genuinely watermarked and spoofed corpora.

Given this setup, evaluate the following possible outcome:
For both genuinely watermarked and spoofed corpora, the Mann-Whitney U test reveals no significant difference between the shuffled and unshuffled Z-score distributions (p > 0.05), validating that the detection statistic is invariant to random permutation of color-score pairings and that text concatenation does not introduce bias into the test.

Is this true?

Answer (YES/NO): YES